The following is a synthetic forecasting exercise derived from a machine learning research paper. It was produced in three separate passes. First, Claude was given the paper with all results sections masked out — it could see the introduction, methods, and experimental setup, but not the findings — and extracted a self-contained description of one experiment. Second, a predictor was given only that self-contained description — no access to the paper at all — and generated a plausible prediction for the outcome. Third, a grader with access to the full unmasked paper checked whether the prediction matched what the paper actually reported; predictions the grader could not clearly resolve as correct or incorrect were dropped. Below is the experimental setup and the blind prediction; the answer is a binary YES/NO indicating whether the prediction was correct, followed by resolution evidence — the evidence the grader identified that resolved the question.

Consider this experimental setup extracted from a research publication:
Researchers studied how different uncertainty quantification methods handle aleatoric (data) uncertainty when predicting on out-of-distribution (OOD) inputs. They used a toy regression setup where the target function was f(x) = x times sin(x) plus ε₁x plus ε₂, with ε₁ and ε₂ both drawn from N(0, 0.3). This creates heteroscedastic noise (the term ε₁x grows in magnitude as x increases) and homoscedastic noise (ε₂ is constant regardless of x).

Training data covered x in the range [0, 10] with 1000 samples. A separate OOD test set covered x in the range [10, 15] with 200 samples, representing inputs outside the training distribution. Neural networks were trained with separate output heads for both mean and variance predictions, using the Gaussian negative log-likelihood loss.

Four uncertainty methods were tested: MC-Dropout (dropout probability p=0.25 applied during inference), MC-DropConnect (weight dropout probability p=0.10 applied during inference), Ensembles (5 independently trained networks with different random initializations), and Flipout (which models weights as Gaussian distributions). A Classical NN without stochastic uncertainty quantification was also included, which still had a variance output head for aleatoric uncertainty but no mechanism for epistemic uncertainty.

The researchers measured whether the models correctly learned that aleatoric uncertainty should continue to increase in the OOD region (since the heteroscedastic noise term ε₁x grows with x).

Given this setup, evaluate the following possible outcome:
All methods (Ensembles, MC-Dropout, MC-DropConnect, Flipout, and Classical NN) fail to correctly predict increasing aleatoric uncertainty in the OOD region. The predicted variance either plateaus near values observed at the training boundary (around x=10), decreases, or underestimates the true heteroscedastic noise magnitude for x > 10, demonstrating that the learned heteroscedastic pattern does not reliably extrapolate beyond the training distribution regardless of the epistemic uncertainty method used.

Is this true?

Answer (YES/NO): NO